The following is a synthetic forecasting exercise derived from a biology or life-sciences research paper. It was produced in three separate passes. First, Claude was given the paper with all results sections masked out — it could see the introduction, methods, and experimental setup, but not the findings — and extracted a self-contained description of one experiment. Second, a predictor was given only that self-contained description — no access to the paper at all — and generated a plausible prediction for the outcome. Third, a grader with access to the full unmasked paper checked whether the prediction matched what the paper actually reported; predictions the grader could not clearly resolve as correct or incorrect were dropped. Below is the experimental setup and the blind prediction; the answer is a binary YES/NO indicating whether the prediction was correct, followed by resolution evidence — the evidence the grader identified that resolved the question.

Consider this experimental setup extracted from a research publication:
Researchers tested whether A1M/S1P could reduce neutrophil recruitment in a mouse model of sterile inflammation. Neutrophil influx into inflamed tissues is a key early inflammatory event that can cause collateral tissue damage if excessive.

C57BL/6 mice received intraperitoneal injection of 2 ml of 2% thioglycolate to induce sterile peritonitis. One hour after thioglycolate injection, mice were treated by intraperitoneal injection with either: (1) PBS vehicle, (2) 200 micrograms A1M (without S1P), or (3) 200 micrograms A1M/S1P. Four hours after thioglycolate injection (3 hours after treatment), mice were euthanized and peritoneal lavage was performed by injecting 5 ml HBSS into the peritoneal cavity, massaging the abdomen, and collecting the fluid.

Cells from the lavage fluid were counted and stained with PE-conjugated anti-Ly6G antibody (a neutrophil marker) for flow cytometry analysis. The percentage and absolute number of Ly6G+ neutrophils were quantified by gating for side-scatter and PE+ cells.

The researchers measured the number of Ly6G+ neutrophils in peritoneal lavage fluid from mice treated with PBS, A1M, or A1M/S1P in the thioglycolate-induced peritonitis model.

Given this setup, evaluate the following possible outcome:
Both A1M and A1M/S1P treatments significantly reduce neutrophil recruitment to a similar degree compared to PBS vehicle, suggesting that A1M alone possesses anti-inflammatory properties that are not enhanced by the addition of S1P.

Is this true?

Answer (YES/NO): NO